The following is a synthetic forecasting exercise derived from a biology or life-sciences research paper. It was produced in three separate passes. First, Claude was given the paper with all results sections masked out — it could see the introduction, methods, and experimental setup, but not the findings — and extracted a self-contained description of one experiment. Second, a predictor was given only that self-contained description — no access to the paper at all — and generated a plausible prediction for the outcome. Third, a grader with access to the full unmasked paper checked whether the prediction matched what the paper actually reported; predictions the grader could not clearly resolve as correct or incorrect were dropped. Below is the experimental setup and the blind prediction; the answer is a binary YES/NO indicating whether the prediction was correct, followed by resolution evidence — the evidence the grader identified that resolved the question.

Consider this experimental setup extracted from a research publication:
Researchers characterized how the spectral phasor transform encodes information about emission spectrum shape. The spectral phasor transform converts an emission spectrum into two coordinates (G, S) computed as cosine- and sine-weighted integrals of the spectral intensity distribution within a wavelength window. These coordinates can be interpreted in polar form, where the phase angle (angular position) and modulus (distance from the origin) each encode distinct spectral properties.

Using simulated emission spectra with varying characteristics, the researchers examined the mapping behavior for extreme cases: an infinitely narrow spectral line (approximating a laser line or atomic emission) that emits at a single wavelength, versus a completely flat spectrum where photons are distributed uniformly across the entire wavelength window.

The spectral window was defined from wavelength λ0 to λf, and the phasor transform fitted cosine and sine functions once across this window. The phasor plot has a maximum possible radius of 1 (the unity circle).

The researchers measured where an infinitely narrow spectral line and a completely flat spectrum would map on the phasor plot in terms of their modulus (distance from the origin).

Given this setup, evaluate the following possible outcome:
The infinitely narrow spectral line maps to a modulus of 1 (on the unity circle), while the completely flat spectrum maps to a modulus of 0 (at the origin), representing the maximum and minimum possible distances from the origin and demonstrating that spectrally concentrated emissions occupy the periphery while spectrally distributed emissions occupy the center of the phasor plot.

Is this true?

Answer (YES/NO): YES